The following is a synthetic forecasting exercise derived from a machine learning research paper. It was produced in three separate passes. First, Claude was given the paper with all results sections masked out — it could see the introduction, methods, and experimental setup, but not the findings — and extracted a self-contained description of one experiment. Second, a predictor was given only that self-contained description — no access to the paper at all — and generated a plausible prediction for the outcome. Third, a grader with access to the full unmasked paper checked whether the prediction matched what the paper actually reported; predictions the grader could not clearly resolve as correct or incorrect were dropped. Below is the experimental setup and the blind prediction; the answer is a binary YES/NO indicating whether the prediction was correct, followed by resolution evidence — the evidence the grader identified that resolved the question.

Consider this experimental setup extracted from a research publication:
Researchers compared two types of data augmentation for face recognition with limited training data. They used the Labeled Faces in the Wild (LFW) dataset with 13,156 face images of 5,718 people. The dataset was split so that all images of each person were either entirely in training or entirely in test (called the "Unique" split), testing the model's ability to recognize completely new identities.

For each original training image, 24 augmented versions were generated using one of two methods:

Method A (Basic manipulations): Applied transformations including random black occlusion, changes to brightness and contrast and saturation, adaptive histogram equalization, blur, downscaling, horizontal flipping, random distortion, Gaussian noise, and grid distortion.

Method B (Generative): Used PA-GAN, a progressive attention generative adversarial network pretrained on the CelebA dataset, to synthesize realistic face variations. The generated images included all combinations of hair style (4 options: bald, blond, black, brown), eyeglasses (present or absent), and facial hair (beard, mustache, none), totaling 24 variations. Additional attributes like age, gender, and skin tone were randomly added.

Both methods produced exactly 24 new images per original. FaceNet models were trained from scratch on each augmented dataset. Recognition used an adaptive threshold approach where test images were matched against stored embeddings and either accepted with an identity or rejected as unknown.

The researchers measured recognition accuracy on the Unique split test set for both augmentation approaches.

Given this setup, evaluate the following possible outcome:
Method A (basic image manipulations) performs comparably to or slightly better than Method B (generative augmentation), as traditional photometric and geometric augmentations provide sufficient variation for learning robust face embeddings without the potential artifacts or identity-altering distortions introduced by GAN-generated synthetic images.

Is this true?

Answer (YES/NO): NO